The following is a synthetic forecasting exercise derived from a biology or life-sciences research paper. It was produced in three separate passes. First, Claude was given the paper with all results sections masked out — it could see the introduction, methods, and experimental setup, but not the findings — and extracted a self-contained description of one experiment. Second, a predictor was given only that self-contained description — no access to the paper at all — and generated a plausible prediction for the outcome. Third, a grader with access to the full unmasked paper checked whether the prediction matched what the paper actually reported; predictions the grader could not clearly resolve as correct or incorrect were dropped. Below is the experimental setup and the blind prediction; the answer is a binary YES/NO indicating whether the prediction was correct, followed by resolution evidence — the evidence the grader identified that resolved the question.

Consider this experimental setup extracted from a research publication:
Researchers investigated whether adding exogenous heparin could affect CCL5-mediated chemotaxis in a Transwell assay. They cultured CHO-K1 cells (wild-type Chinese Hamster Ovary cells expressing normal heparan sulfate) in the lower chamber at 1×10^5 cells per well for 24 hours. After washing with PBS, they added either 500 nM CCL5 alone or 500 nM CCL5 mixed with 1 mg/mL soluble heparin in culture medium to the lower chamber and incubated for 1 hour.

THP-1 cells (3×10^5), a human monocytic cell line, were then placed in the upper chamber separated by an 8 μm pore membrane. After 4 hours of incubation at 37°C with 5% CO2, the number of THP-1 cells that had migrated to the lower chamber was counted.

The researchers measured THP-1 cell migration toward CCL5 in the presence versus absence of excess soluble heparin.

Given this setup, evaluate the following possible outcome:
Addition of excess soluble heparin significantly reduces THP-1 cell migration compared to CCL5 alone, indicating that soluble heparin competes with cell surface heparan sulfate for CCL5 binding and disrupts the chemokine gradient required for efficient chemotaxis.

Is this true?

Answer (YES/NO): YES